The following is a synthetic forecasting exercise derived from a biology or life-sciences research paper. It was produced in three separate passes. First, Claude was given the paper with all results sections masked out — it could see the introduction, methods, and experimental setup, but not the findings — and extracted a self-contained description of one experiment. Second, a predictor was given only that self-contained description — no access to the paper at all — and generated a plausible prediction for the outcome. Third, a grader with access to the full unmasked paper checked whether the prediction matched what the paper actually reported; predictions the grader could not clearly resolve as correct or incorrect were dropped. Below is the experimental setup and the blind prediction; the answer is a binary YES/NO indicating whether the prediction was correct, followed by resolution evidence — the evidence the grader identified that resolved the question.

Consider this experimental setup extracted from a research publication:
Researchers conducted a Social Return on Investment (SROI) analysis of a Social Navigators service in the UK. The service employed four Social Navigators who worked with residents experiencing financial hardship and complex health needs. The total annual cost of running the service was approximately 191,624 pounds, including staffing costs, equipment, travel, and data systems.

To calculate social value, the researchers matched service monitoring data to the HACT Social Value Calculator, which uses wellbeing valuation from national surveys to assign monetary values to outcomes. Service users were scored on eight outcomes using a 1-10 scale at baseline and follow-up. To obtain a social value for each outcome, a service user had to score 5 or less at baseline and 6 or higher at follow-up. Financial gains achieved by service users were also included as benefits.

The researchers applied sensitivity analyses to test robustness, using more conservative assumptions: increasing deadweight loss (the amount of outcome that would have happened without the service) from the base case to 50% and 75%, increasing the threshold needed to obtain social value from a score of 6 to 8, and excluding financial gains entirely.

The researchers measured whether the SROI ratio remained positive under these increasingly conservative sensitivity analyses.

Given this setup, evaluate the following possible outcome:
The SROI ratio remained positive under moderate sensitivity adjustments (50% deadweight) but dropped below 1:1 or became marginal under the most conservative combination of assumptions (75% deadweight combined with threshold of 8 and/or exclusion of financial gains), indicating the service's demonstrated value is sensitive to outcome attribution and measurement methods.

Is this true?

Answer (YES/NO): NO